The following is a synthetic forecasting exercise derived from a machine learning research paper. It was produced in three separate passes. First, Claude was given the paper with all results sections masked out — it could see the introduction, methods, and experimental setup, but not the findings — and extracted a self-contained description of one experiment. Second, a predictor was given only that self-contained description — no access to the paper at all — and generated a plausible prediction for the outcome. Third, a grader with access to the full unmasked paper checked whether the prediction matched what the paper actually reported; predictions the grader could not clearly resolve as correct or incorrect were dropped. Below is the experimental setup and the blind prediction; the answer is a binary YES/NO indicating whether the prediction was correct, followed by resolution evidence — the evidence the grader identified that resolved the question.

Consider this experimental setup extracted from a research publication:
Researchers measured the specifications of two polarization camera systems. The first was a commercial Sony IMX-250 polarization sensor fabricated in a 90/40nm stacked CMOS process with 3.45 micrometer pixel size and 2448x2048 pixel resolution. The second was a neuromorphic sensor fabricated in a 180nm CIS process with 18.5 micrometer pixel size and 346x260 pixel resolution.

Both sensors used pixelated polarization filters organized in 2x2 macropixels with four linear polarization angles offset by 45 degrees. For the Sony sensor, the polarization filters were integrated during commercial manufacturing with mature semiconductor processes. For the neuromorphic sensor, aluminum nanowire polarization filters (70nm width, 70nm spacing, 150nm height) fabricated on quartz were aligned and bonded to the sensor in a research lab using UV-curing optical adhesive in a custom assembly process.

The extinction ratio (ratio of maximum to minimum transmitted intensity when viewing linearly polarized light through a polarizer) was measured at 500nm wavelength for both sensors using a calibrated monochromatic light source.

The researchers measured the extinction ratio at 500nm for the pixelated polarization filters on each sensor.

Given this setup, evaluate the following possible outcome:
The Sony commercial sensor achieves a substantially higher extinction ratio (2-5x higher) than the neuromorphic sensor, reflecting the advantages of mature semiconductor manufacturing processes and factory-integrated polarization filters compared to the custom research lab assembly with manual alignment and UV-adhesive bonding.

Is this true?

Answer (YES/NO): NO